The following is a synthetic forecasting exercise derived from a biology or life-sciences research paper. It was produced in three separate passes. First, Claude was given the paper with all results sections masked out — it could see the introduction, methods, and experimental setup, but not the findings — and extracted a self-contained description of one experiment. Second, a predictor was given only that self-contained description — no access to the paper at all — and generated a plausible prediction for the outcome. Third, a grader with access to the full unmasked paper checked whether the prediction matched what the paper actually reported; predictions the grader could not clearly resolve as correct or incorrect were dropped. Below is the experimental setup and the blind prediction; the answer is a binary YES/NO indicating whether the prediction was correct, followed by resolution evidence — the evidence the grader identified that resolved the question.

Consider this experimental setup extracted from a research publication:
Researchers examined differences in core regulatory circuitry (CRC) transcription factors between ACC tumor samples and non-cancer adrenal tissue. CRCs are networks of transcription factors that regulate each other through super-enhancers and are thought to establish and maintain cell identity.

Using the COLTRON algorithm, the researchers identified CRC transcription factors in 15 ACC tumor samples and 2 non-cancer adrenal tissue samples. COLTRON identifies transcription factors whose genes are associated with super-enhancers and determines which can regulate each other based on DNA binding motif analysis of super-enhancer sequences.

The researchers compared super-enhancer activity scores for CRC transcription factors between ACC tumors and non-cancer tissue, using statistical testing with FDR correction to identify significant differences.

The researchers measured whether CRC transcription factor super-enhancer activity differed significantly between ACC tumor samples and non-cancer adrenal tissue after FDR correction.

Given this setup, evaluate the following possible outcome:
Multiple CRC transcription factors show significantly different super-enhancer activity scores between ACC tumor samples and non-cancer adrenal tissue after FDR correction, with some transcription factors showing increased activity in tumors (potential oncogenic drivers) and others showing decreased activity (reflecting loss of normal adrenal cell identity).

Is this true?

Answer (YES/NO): NO